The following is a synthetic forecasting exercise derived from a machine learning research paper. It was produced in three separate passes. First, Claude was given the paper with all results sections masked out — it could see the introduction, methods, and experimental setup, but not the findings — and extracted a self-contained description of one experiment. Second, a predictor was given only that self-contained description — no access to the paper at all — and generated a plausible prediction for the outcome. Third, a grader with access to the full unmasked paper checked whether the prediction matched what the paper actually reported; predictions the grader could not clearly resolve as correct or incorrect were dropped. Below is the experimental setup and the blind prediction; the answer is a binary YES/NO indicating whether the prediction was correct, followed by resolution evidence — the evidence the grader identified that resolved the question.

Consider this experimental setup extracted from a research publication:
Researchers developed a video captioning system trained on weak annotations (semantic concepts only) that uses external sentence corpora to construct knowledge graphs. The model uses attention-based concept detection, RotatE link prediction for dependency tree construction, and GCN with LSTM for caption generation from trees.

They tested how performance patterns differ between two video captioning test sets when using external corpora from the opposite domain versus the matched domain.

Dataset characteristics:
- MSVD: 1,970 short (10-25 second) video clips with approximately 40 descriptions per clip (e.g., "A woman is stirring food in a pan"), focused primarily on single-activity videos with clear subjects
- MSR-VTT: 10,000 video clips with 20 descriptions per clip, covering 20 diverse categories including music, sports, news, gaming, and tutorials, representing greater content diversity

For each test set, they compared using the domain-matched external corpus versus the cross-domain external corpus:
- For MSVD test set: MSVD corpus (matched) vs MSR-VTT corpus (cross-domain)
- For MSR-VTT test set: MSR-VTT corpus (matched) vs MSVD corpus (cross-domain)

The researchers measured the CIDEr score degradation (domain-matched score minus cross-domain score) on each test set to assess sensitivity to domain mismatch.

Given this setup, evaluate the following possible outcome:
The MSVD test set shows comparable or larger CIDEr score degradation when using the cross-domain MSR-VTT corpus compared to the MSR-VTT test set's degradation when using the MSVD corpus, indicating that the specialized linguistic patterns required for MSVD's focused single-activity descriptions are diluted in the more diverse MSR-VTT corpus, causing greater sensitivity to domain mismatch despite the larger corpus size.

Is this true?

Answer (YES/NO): YES